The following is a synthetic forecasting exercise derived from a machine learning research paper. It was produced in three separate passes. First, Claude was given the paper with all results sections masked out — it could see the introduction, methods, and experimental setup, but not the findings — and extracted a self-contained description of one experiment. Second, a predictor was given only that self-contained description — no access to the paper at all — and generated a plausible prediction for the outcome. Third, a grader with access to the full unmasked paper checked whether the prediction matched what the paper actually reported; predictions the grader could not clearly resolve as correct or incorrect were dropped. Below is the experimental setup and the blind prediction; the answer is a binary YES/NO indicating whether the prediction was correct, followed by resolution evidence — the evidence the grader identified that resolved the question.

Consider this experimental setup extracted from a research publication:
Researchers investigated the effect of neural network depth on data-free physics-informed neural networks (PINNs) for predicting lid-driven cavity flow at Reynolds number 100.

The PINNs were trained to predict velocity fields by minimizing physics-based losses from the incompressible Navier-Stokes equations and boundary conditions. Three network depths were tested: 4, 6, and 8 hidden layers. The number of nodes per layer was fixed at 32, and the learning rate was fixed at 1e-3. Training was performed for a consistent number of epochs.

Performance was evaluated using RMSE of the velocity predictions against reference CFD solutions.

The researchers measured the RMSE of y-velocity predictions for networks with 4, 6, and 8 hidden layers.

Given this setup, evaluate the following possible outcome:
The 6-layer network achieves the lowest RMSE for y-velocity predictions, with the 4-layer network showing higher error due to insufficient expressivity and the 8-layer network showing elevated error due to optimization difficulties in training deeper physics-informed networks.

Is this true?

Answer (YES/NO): NO